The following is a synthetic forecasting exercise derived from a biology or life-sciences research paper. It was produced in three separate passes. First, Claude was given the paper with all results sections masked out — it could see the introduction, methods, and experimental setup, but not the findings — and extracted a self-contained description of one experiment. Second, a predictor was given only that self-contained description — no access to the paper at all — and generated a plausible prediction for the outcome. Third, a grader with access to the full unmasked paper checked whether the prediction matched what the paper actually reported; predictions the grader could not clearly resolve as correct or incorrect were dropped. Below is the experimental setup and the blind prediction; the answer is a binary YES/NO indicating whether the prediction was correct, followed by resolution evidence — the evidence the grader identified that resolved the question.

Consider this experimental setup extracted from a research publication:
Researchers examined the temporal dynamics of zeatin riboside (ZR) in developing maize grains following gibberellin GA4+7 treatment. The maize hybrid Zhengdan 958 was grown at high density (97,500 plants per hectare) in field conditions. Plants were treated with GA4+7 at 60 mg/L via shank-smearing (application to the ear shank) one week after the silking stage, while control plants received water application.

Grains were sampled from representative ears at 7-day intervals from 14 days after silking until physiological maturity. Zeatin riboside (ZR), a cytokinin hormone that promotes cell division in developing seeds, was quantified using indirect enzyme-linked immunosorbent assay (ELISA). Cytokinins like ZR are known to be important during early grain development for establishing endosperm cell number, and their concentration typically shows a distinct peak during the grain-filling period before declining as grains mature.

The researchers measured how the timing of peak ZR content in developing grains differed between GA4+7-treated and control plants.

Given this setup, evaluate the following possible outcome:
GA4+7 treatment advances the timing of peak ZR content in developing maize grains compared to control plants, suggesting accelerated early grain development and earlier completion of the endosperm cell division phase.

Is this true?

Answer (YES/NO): NO